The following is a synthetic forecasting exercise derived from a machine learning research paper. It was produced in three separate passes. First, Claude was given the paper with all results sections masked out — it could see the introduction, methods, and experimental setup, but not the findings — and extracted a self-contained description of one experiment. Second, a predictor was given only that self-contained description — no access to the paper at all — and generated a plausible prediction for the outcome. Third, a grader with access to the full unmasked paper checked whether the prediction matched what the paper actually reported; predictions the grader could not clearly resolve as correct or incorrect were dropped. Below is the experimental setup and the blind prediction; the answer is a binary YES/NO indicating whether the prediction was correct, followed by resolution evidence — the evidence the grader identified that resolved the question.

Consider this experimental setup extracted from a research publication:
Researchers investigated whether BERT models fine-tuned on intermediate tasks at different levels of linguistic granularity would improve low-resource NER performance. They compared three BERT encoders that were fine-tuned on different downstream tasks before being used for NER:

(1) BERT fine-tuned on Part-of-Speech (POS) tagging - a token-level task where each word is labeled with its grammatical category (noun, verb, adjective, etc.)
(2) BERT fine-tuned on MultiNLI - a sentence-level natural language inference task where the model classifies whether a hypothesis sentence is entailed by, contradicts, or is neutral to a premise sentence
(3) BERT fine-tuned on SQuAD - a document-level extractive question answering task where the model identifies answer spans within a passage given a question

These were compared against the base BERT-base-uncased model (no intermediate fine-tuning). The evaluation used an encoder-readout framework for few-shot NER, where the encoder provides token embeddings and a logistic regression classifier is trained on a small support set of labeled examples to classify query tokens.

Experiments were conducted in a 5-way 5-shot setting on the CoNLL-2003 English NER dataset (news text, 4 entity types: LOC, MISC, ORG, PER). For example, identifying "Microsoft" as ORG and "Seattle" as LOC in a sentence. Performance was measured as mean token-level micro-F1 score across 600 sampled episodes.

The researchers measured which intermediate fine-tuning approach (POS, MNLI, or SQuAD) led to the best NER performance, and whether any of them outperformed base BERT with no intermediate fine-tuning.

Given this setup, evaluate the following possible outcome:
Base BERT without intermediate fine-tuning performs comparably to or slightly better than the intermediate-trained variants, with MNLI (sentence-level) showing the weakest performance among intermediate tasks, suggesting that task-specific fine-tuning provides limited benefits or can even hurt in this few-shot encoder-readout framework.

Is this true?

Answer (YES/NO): NO